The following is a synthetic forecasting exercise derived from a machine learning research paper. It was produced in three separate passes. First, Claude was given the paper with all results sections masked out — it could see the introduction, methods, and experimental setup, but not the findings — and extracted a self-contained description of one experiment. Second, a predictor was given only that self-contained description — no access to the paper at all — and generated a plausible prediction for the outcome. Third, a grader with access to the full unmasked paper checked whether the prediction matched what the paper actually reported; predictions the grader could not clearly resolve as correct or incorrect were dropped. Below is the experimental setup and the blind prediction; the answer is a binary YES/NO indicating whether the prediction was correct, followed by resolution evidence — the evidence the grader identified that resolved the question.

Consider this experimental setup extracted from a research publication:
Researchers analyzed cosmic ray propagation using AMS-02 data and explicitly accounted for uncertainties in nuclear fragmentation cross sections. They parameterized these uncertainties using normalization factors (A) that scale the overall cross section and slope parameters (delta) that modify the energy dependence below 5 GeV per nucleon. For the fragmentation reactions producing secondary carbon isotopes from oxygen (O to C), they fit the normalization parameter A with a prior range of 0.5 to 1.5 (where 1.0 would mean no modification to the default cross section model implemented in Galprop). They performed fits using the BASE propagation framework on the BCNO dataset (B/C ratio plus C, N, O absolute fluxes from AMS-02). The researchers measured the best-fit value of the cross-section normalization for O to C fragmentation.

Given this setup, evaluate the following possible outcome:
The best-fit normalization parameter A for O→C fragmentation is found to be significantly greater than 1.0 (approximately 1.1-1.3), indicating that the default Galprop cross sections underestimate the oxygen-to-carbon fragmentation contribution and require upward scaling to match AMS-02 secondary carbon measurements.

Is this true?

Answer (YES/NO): NO